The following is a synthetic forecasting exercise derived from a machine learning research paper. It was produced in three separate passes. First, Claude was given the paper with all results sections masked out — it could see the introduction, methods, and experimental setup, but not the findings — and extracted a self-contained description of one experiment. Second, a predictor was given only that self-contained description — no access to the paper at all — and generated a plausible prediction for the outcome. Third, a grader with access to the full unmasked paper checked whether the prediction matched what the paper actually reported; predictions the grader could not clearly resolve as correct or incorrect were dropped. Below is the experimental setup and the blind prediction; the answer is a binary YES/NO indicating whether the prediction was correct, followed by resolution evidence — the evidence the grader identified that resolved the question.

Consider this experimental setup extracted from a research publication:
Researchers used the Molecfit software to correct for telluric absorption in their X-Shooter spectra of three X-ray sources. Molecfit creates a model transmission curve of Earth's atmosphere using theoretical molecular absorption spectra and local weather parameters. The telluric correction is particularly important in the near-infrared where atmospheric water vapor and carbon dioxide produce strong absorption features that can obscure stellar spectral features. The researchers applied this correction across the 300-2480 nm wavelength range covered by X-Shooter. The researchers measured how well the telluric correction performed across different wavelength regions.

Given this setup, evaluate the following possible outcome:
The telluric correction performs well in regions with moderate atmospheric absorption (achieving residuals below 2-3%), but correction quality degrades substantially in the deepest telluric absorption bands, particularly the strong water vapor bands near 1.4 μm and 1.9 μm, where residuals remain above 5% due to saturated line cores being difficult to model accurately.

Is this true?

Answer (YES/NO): NO